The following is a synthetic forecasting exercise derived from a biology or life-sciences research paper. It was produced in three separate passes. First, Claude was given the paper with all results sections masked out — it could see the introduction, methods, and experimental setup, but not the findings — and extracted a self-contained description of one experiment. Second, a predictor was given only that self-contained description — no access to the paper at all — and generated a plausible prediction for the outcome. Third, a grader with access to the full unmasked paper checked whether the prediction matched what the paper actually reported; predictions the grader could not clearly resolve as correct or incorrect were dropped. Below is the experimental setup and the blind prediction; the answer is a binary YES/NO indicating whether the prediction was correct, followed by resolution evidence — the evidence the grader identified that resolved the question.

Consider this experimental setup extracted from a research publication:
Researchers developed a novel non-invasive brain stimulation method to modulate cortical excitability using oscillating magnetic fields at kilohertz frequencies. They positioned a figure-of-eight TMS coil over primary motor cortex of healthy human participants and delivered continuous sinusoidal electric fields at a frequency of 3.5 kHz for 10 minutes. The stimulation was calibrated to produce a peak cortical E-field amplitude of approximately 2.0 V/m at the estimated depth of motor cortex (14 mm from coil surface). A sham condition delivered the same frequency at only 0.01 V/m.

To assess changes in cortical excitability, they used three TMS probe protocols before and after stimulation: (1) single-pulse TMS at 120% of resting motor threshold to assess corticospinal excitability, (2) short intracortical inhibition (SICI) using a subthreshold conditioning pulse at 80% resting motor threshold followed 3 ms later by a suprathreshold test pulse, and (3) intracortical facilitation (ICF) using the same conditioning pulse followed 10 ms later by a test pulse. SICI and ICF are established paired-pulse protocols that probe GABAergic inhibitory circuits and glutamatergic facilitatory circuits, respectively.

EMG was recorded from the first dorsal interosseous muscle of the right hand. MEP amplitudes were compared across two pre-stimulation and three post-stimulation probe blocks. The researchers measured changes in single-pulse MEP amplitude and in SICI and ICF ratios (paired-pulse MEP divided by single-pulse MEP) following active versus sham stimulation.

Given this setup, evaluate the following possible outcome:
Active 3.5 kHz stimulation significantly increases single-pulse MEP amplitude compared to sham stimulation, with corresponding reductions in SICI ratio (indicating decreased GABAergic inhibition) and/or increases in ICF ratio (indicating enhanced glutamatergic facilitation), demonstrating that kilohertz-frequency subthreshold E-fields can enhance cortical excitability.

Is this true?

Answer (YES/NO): NO